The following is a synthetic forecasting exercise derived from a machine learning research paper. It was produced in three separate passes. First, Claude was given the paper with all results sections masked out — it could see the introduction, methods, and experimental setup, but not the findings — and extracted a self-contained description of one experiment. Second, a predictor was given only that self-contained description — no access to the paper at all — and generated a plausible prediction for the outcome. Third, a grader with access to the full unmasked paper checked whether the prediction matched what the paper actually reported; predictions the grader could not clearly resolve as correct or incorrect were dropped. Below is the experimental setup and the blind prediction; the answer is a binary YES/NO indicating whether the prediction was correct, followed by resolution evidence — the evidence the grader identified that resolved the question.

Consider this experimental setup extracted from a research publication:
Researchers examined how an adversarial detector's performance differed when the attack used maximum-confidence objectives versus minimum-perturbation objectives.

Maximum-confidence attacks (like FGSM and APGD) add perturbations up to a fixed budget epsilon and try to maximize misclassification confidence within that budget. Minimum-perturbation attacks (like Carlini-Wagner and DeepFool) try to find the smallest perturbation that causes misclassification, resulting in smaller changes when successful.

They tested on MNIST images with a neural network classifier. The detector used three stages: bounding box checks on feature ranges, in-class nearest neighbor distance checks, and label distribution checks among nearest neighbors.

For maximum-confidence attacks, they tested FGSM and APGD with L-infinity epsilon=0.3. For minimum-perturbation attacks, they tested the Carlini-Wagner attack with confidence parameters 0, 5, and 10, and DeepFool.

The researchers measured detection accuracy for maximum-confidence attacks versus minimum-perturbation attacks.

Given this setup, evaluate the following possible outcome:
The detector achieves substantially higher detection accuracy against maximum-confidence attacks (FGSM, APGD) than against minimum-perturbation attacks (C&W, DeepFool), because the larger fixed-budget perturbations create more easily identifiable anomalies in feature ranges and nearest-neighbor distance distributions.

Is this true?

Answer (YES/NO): YES